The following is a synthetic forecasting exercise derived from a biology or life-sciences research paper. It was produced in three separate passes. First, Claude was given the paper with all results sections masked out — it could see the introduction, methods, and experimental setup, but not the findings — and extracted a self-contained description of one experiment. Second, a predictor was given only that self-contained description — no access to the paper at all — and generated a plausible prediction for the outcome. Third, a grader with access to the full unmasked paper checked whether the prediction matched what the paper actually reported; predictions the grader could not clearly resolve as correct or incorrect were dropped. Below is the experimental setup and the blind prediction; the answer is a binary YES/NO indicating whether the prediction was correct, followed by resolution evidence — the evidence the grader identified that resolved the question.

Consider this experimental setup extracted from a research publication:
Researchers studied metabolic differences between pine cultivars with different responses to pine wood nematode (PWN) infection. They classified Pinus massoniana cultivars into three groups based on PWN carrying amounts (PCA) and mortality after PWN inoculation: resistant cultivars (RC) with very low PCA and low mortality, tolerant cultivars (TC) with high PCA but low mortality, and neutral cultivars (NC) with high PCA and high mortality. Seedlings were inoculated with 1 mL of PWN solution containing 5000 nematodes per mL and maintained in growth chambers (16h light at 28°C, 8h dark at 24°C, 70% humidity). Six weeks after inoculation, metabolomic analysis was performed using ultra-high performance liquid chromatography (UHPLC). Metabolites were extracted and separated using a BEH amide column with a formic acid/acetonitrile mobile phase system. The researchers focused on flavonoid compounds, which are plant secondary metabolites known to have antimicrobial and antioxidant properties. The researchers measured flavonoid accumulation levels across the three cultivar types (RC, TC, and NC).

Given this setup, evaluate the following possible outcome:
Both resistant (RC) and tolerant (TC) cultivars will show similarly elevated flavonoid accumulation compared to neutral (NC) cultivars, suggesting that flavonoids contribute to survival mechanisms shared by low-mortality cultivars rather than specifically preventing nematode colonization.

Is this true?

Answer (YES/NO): NO